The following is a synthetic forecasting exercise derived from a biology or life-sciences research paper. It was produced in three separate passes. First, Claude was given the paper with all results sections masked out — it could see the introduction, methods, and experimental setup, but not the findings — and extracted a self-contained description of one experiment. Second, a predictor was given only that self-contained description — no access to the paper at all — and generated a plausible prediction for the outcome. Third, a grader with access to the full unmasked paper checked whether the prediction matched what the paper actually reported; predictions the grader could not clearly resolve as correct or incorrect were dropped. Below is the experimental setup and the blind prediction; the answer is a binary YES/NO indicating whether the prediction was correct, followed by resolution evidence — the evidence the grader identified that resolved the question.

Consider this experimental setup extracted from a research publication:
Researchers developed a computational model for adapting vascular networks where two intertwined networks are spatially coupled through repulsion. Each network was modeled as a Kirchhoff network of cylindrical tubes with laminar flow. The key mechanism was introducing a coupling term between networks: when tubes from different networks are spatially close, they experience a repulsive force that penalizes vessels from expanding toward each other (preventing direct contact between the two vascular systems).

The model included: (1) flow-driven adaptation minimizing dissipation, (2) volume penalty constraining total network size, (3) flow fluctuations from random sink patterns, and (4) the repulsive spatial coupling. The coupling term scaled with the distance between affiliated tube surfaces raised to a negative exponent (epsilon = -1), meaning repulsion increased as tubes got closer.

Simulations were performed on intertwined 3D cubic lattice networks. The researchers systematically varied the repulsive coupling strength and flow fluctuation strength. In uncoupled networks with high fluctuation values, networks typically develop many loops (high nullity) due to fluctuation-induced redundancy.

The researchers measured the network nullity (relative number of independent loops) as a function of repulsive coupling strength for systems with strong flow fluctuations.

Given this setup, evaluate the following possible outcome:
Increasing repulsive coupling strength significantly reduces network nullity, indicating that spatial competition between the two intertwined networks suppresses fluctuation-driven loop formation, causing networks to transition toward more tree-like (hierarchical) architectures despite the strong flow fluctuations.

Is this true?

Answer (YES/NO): YES